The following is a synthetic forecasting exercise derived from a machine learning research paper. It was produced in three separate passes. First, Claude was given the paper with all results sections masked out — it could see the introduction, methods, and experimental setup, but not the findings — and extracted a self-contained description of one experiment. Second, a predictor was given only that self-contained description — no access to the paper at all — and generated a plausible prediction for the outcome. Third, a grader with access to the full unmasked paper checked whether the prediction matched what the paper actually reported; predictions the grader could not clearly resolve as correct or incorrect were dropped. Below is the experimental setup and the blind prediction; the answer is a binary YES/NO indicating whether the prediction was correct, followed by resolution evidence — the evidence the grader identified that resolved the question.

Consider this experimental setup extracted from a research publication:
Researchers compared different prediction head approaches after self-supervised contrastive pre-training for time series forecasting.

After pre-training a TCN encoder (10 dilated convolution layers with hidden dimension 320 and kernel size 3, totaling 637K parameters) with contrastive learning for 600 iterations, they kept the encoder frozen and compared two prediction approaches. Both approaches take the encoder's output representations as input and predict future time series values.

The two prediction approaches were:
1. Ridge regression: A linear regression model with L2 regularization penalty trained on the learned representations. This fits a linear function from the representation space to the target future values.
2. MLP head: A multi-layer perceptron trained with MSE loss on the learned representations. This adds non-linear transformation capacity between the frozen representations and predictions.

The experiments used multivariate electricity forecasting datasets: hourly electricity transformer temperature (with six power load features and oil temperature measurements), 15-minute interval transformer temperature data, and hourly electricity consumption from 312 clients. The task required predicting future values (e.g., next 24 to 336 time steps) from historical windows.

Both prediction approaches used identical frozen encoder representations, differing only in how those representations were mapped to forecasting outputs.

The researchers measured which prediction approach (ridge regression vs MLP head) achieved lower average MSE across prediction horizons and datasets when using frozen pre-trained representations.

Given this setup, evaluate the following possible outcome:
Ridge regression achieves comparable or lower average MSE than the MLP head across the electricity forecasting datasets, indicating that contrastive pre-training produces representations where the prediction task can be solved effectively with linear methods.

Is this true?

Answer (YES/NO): NO